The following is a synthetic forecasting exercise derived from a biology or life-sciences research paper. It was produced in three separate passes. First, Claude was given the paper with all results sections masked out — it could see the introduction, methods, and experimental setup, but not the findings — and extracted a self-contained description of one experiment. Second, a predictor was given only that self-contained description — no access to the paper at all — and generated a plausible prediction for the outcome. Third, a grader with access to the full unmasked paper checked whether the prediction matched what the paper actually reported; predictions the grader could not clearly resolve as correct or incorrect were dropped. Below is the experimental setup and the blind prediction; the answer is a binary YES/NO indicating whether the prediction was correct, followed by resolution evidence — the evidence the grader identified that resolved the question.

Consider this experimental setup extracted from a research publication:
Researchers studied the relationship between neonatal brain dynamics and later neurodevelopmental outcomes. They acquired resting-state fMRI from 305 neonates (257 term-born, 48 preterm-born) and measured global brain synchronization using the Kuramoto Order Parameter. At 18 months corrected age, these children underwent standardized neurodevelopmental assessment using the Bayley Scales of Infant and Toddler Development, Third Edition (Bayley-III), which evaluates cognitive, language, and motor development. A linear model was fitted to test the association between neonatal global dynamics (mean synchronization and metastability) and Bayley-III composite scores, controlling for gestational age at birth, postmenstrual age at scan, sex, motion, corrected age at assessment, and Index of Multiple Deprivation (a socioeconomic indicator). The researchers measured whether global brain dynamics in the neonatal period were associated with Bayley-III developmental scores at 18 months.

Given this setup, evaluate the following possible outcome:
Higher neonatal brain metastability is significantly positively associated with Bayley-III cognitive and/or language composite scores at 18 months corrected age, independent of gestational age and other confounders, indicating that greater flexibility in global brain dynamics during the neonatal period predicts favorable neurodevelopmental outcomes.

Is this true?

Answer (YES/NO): NO